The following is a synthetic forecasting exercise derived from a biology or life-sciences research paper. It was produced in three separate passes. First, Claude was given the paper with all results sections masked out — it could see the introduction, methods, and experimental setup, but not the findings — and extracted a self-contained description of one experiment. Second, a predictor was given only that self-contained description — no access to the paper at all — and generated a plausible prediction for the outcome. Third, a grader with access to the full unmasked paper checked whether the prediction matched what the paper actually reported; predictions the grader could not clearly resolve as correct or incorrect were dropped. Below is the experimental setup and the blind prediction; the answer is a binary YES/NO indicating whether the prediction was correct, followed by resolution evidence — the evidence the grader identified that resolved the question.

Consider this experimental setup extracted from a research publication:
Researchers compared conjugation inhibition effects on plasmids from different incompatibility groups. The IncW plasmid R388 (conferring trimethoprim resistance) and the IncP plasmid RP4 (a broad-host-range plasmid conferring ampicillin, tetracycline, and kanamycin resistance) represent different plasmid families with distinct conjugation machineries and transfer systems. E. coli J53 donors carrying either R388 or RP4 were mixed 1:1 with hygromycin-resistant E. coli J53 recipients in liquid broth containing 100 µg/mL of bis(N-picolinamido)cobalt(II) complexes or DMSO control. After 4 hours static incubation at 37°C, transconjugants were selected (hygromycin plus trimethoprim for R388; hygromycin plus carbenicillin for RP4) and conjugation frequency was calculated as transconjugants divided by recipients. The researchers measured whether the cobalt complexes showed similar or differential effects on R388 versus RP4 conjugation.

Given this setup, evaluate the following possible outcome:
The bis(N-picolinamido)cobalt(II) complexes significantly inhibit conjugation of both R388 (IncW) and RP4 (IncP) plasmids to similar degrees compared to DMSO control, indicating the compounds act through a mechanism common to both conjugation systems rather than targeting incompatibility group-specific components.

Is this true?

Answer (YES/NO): NO